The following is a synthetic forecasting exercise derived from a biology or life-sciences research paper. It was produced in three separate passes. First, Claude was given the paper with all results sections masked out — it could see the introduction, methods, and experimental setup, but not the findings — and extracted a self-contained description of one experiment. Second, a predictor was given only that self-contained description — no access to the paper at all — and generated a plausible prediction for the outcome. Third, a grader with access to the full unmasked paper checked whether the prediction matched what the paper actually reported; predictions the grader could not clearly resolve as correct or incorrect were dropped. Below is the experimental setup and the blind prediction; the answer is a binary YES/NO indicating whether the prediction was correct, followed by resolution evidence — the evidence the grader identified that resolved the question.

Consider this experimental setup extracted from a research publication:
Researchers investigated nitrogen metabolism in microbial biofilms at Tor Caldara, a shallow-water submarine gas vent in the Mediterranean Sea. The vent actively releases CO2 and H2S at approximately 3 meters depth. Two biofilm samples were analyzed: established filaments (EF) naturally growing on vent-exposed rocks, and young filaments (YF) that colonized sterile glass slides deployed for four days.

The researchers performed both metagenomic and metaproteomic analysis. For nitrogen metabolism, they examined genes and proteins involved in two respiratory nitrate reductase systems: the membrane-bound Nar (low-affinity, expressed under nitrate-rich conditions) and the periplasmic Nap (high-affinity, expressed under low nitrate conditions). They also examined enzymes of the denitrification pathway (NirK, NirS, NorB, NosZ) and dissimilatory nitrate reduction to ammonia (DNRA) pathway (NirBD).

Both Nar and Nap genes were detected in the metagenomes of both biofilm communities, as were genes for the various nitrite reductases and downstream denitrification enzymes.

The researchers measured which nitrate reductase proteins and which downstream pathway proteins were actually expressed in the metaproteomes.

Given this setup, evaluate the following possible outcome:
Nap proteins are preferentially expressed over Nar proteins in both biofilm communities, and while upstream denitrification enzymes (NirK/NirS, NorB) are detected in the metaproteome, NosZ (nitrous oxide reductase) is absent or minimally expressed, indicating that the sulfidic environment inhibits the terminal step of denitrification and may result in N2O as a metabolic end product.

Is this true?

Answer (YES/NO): NO